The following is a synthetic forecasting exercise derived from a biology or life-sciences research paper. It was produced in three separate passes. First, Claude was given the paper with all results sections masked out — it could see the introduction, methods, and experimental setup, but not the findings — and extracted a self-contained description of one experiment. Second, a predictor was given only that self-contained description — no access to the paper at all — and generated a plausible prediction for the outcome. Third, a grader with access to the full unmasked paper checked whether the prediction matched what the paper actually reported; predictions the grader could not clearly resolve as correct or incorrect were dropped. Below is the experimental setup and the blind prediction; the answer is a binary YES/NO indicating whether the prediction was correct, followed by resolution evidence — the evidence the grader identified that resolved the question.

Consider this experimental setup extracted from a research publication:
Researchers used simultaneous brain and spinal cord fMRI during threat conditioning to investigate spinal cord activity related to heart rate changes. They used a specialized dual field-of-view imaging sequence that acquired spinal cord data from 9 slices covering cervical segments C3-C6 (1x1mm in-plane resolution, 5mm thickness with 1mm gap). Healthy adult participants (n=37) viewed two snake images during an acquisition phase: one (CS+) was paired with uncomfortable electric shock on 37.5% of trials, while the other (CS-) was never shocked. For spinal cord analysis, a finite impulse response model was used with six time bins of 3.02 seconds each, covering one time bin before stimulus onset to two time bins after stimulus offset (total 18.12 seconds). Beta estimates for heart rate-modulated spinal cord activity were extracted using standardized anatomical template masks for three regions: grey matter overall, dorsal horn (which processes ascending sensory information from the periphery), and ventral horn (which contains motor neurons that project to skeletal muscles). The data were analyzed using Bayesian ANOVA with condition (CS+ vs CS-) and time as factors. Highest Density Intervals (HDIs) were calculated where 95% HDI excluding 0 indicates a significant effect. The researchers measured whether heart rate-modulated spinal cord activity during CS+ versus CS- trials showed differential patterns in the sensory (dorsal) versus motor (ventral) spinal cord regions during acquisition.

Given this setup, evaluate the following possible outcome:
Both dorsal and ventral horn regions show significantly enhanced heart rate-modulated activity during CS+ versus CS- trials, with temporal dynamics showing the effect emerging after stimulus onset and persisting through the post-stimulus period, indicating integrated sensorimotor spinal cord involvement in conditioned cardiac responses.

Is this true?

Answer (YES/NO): NO